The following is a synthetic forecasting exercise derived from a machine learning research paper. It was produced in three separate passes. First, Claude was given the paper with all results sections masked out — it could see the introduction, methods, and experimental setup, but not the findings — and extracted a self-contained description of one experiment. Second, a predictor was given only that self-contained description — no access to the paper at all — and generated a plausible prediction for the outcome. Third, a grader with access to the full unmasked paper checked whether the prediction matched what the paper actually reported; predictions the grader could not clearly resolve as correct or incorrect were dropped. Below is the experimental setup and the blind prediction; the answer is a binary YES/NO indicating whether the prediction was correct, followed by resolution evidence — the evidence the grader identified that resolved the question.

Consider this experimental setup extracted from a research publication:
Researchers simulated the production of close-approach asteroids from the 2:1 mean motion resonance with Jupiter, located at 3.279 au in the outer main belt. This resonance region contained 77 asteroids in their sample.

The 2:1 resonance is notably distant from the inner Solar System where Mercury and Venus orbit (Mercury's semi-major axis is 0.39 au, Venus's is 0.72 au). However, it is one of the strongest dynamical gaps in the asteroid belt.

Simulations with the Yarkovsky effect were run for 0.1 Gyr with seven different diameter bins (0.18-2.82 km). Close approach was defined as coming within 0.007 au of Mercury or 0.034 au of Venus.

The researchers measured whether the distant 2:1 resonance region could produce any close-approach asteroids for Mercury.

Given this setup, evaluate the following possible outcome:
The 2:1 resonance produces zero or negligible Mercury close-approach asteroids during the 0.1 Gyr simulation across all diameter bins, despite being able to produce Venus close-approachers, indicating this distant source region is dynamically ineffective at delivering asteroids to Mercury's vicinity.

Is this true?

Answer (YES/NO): NO